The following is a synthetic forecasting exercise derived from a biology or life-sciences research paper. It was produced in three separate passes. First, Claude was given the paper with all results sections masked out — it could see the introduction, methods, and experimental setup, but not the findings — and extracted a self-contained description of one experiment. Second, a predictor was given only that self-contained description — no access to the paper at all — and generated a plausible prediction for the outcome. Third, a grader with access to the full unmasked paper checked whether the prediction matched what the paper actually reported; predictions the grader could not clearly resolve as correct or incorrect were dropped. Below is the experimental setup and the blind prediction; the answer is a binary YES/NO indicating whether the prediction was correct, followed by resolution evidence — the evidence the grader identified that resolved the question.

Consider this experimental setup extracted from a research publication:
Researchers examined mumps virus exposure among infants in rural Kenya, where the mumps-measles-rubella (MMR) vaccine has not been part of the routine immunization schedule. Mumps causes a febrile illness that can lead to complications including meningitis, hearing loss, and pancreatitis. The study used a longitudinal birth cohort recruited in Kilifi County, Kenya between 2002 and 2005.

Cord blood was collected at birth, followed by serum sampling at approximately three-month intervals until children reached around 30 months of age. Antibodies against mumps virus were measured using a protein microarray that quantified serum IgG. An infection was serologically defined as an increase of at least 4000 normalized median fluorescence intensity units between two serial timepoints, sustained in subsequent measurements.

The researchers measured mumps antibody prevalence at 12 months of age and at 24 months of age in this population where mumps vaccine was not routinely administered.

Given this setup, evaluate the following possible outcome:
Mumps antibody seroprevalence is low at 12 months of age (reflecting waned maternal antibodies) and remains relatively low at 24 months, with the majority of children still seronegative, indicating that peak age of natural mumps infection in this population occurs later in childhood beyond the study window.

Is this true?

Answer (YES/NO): NO